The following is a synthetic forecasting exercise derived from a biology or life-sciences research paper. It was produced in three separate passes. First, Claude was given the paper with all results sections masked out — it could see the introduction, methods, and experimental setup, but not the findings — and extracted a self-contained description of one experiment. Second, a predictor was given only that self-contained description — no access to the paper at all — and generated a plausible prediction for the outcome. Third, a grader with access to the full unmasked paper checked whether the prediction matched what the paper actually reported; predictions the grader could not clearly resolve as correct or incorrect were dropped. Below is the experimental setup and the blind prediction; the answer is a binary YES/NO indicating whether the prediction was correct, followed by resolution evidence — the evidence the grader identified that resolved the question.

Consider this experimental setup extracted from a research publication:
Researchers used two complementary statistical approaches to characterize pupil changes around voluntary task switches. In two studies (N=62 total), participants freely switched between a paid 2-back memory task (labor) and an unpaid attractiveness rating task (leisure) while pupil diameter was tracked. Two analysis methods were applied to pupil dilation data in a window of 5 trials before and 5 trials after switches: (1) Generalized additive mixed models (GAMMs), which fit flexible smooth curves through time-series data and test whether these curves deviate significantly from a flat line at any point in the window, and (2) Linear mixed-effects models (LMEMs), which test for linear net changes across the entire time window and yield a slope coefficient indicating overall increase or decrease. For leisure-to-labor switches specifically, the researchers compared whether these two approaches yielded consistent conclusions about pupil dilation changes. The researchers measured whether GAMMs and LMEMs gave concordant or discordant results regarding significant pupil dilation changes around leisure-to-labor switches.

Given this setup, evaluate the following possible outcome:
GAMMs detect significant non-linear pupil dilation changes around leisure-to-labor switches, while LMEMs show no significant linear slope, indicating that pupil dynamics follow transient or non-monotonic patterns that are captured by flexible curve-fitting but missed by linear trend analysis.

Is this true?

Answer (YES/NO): YES